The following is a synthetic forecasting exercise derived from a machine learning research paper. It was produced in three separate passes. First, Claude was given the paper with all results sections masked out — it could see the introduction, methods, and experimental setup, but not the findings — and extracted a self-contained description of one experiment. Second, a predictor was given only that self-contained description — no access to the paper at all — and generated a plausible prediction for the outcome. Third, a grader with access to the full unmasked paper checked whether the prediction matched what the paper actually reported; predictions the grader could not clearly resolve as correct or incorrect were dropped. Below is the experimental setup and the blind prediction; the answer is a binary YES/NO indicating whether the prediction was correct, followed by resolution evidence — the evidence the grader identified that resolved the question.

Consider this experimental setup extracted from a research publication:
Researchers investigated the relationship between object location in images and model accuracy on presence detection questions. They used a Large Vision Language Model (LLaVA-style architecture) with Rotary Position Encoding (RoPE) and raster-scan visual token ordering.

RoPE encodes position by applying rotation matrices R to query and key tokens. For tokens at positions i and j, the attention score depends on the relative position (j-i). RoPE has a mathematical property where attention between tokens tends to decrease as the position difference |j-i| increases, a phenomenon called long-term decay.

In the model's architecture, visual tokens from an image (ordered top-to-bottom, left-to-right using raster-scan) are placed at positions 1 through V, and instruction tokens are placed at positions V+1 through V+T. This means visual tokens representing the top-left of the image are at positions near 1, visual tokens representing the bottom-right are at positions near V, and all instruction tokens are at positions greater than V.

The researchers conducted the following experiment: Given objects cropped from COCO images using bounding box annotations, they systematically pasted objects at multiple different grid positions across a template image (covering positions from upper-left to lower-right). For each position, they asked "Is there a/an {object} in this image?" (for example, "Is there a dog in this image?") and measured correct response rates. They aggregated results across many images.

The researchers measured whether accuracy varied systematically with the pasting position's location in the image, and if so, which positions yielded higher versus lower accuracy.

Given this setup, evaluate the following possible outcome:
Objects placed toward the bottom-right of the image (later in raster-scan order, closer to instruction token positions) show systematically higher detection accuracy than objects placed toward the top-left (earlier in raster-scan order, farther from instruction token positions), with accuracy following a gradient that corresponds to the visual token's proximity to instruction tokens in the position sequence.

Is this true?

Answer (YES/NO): YES